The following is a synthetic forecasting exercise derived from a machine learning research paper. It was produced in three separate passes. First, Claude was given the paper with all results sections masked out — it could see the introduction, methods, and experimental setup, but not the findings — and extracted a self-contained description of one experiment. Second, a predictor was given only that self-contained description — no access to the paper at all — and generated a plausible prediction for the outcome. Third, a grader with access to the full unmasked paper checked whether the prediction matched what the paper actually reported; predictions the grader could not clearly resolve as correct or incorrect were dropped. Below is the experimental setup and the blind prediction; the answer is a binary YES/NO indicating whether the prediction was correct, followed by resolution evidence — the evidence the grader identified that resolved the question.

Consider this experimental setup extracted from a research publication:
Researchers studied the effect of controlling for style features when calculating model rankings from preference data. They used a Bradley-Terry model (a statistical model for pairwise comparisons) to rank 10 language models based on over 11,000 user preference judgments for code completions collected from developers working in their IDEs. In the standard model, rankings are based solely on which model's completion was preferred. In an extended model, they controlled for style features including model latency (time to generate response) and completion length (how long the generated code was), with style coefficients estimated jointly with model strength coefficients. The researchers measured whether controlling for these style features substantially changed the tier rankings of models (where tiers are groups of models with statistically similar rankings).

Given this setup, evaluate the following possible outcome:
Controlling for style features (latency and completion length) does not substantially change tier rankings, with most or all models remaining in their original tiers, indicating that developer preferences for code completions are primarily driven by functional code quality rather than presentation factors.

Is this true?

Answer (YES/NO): YES